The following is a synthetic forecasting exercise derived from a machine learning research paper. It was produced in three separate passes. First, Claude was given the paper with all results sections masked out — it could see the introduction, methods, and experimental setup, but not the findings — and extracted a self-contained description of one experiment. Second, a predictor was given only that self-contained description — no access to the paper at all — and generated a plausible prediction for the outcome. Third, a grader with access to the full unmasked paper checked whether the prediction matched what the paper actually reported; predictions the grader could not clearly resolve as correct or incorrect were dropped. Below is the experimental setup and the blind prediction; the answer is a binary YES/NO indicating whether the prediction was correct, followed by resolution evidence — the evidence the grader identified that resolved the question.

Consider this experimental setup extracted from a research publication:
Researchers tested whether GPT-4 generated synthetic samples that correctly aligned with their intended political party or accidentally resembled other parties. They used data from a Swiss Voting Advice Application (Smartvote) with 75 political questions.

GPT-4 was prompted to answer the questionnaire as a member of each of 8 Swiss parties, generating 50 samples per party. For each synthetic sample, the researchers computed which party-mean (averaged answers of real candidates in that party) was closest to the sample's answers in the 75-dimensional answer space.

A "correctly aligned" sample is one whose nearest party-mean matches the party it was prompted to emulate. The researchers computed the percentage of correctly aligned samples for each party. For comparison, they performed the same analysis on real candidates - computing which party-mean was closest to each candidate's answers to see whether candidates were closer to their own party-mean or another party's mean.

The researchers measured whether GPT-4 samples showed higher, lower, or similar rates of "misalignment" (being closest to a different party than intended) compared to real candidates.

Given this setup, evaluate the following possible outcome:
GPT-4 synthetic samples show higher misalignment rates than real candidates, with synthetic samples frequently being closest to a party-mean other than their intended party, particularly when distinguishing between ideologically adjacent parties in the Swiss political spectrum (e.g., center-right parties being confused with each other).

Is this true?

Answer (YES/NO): NO